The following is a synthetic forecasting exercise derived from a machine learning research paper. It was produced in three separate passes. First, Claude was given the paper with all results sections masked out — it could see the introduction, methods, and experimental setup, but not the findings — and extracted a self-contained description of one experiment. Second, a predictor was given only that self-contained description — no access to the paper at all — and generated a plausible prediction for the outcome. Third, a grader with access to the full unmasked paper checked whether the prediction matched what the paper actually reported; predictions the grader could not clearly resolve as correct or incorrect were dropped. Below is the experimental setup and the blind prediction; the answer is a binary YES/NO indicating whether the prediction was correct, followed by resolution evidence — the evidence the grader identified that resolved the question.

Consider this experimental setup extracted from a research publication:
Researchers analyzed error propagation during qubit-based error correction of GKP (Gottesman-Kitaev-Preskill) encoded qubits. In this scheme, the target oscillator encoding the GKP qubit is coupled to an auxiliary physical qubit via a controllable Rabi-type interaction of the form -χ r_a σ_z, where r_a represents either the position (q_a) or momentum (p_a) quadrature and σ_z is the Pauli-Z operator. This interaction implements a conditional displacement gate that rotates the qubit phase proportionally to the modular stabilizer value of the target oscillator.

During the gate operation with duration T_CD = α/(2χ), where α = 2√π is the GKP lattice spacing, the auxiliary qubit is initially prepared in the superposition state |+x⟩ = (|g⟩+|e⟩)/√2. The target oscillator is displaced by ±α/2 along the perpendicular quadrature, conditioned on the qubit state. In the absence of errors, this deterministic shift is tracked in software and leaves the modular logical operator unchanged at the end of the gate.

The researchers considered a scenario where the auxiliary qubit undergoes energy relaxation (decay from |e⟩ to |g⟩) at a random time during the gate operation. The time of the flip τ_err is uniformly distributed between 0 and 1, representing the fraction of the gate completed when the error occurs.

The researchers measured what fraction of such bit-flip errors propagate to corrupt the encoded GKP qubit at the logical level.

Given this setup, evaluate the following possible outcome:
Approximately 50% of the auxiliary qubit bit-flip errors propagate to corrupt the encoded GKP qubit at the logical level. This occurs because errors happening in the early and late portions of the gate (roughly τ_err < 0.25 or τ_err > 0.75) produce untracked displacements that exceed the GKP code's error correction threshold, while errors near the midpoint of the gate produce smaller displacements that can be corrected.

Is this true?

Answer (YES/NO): YES